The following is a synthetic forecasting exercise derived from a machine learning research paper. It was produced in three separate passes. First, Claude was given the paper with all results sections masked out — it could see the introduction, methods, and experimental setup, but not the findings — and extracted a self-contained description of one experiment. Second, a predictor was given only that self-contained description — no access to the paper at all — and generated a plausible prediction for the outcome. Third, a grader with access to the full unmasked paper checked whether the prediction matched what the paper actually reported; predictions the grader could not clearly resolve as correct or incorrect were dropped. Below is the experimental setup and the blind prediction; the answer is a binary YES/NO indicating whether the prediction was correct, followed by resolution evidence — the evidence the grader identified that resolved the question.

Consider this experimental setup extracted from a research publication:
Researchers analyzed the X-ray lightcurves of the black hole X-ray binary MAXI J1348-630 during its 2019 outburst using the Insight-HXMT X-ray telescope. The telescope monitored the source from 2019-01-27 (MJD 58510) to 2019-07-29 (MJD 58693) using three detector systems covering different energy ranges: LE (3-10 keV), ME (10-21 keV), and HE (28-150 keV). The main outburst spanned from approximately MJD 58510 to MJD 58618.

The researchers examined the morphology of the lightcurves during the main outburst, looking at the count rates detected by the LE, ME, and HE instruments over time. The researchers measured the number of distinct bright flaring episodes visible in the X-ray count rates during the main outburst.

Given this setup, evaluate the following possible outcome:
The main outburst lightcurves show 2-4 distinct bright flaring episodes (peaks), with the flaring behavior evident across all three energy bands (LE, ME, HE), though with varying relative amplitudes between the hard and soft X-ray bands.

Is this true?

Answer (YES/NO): YES